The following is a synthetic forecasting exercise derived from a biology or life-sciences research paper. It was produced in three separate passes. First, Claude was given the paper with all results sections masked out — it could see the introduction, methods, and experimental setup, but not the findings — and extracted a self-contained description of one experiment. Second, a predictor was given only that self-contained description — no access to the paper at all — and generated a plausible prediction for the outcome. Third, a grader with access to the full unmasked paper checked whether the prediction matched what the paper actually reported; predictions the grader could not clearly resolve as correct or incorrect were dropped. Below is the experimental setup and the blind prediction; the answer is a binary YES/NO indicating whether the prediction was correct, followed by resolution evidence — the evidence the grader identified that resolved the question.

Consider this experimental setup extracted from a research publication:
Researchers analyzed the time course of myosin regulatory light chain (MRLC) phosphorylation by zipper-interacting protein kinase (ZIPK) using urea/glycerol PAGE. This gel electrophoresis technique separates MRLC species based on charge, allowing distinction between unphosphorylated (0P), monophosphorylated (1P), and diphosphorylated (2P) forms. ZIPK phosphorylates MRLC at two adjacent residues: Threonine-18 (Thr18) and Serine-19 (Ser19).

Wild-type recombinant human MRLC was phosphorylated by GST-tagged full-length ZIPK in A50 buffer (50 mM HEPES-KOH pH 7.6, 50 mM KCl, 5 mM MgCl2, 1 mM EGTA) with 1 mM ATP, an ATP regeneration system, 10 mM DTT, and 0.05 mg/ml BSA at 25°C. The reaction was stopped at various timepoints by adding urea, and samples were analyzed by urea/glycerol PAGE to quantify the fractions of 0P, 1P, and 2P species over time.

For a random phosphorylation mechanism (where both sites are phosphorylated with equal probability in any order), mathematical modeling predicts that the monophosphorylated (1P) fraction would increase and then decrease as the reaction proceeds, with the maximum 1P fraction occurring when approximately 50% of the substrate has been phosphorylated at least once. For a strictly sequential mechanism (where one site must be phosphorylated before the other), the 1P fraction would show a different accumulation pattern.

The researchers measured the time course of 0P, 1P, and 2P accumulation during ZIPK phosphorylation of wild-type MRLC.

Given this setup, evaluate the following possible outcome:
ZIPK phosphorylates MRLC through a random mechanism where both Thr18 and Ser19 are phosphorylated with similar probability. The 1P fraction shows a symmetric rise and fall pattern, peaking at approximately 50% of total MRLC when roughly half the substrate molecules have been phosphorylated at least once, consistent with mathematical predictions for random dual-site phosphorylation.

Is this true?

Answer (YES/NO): NO